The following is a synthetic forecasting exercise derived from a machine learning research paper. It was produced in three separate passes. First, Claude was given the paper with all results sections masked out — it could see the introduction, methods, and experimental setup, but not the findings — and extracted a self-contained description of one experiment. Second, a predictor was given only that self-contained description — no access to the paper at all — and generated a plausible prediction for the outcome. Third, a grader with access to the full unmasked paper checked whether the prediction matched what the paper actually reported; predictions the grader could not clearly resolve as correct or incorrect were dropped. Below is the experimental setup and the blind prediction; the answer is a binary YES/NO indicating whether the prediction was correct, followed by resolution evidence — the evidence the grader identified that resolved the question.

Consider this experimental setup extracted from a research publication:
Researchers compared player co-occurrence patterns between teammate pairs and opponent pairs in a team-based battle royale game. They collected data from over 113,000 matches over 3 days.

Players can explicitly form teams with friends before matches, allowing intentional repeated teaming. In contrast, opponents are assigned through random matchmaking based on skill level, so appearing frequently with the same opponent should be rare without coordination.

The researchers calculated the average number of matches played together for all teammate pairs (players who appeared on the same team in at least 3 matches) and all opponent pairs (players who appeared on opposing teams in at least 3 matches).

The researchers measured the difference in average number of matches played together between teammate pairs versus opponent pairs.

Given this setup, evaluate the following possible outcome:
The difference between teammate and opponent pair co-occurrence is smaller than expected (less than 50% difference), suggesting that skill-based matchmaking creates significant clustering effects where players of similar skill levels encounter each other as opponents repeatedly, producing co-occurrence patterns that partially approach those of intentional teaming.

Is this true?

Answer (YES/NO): NO